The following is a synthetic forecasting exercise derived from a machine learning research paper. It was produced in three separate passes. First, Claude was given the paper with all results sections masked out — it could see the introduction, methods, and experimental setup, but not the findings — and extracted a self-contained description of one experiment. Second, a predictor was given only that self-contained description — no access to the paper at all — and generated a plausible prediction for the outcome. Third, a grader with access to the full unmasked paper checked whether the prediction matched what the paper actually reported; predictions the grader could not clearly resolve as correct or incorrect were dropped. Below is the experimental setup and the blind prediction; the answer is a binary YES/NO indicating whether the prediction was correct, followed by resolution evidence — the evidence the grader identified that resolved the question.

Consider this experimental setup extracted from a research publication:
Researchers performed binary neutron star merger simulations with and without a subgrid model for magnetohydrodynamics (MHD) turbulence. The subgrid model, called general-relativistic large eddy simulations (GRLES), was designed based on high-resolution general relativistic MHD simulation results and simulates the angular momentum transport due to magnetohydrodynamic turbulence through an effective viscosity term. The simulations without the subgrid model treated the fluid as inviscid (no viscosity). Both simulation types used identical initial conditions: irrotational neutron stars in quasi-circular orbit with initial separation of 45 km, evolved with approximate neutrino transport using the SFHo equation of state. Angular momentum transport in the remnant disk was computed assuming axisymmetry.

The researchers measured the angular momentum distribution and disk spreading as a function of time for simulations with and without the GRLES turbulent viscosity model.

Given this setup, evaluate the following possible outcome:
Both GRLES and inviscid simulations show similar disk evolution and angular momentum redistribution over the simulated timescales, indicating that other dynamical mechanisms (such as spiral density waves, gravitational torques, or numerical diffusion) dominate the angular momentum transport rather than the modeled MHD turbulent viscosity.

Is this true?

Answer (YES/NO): NO